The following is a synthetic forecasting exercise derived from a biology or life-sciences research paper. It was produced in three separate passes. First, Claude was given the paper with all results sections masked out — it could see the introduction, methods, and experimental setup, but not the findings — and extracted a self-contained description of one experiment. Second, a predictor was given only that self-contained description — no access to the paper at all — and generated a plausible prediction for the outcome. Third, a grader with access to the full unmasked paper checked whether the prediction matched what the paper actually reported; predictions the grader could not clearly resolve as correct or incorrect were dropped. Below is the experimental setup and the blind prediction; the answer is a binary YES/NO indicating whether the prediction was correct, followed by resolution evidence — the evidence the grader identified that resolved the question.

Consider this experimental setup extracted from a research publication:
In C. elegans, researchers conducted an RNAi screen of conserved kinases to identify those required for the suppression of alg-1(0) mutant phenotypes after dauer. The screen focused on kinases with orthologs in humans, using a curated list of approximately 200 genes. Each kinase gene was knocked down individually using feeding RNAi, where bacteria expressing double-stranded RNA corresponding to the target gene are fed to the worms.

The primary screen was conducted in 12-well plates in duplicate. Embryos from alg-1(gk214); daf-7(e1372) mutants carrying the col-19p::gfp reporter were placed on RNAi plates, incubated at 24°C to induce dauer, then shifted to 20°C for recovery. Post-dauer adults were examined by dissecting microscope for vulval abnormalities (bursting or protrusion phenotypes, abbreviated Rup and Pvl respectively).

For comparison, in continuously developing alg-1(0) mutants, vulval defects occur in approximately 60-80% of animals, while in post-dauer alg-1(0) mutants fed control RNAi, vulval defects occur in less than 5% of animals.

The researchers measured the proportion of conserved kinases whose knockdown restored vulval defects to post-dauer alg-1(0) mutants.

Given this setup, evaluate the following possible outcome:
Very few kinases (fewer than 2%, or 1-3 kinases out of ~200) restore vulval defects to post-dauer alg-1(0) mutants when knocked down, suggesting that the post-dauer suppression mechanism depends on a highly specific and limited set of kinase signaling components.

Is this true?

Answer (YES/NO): NO